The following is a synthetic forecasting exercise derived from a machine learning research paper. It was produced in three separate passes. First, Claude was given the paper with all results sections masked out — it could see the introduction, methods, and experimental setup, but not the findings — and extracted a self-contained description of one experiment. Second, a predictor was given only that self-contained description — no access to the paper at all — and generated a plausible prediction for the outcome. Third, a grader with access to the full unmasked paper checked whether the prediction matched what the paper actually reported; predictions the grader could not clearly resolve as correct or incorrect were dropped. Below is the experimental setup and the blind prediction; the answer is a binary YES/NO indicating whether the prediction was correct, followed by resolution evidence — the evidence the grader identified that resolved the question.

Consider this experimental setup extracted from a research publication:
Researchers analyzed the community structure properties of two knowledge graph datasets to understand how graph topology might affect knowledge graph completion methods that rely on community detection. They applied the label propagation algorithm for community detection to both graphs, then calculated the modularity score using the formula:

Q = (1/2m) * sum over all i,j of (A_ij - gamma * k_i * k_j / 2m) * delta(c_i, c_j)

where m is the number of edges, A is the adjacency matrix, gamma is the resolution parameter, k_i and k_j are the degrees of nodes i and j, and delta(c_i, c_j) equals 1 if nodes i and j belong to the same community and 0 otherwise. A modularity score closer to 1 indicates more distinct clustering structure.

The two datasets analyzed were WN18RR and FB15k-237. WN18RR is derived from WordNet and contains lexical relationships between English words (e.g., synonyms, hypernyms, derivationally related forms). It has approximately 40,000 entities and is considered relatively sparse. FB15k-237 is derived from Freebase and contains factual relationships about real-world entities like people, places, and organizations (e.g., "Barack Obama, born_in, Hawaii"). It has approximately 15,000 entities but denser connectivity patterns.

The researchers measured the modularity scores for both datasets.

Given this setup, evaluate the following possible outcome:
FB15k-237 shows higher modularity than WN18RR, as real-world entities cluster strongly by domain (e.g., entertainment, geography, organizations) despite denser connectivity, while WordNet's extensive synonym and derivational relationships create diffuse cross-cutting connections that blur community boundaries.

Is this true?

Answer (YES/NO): NO